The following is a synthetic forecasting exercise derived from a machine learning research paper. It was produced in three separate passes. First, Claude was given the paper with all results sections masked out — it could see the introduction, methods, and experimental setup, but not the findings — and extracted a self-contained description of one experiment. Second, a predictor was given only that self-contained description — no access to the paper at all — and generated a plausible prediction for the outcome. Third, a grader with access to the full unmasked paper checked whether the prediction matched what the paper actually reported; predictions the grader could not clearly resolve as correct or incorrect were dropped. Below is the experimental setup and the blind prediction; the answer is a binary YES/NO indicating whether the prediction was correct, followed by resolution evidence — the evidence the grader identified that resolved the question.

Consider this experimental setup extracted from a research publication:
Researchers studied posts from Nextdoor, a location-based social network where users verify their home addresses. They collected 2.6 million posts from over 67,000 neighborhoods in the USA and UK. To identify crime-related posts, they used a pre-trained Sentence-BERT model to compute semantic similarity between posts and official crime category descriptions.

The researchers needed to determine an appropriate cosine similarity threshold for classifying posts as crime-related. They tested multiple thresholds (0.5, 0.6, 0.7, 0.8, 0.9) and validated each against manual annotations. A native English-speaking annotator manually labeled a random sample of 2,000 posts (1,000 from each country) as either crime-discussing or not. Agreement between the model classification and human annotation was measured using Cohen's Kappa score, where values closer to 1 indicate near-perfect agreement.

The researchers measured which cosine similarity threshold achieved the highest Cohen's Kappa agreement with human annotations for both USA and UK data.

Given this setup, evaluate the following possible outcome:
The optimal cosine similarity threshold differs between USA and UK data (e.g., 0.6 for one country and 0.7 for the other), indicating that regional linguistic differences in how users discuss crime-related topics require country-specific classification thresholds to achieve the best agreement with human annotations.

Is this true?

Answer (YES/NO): NO